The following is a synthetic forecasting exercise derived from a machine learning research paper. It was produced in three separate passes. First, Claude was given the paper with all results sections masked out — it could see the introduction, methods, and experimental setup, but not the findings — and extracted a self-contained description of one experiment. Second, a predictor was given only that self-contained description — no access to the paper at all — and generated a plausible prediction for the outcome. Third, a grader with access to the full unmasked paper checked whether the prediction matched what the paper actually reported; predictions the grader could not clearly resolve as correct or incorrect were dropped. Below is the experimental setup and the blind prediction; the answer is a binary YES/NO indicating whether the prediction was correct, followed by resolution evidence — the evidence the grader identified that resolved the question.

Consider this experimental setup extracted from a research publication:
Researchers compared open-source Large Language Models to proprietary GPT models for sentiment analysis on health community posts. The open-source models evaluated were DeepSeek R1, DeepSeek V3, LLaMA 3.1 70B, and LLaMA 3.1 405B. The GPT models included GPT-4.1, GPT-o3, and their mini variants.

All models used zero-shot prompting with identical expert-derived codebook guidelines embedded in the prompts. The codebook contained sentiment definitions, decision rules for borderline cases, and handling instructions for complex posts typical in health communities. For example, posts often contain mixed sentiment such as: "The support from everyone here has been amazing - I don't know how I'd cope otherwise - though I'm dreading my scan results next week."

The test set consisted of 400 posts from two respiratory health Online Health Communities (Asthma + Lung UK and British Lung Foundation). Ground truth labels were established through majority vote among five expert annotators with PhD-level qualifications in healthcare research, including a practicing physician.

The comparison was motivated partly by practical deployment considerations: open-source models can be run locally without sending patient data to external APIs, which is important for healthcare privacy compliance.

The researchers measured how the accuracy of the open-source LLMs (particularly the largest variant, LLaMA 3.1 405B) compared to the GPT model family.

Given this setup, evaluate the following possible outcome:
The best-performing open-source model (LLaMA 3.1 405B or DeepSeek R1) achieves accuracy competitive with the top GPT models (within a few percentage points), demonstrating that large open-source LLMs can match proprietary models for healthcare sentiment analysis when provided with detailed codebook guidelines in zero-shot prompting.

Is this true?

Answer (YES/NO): YES